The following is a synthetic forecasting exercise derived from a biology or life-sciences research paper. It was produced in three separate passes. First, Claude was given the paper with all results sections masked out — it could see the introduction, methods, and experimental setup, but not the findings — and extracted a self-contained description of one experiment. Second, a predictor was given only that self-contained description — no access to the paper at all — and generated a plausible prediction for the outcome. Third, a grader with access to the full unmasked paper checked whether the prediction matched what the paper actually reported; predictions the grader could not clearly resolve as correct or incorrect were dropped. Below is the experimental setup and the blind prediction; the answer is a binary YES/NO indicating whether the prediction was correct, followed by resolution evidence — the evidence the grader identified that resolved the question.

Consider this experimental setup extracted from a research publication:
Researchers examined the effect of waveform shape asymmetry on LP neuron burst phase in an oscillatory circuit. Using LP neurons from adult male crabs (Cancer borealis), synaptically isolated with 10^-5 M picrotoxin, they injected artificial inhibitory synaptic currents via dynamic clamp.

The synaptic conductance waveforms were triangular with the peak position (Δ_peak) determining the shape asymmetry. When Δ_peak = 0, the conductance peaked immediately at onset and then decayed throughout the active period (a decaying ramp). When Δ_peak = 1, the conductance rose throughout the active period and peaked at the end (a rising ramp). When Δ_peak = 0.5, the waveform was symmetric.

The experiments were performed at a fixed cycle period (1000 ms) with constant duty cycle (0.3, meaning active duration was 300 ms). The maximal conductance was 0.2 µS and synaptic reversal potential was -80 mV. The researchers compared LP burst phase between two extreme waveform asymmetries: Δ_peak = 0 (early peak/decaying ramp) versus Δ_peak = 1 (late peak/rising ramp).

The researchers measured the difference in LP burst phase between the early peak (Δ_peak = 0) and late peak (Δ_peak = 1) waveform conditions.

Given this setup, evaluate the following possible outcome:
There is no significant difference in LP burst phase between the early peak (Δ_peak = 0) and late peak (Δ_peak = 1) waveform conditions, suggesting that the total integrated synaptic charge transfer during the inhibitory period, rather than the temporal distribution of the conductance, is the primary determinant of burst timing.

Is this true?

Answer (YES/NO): NO